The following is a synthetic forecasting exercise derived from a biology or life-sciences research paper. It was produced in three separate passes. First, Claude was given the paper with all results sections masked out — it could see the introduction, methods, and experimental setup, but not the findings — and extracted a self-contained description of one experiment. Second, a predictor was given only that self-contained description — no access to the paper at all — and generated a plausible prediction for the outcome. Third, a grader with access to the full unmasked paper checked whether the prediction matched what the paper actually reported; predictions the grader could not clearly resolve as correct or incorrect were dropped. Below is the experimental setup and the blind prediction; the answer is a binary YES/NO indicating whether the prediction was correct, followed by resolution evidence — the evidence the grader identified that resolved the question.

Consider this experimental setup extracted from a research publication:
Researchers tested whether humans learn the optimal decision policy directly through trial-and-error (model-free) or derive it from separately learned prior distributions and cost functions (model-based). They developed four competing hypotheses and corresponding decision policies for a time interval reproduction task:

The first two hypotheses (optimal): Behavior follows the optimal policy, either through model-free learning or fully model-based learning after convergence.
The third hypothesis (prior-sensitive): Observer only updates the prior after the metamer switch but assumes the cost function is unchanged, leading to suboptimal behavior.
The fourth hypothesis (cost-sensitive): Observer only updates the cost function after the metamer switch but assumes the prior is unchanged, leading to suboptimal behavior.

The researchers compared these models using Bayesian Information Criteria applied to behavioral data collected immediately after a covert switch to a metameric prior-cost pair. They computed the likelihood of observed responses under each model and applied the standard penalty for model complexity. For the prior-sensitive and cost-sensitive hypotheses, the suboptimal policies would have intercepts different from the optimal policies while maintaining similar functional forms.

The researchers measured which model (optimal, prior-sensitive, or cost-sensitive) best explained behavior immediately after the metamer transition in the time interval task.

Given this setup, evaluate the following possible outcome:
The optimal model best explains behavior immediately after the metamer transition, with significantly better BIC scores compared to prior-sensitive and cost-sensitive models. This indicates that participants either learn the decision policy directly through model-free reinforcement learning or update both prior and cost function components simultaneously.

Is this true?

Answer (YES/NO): NO